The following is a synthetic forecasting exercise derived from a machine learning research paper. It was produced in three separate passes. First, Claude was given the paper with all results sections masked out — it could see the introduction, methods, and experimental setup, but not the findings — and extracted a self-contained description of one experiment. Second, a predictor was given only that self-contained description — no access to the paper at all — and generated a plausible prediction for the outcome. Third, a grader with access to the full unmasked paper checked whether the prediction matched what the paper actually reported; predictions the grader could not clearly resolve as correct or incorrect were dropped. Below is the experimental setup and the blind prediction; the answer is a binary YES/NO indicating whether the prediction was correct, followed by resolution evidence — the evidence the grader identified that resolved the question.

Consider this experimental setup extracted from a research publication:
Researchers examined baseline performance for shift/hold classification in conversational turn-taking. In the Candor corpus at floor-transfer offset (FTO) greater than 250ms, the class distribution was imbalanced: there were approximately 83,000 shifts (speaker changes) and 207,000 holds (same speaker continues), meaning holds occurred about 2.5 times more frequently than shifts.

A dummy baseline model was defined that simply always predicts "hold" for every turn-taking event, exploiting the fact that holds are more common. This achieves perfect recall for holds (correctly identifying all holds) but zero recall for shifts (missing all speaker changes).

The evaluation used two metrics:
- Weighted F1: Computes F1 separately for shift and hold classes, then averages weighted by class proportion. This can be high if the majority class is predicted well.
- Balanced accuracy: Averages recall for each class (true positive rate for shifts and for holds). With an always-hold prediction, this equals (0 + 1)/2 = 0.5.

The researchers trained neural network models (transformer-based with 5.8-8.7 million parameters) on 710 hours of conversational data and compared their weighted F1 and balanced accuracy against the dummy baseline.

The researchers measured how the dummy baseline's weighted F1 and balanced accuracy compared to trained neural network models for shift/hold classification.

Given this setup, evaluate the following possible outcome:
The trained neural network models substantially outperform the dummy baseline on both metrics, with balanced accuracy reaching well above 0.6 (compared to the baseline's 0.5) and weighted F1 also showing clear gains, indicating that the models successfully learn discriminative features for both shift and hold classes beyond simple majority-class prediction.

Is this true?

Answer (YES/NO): YES